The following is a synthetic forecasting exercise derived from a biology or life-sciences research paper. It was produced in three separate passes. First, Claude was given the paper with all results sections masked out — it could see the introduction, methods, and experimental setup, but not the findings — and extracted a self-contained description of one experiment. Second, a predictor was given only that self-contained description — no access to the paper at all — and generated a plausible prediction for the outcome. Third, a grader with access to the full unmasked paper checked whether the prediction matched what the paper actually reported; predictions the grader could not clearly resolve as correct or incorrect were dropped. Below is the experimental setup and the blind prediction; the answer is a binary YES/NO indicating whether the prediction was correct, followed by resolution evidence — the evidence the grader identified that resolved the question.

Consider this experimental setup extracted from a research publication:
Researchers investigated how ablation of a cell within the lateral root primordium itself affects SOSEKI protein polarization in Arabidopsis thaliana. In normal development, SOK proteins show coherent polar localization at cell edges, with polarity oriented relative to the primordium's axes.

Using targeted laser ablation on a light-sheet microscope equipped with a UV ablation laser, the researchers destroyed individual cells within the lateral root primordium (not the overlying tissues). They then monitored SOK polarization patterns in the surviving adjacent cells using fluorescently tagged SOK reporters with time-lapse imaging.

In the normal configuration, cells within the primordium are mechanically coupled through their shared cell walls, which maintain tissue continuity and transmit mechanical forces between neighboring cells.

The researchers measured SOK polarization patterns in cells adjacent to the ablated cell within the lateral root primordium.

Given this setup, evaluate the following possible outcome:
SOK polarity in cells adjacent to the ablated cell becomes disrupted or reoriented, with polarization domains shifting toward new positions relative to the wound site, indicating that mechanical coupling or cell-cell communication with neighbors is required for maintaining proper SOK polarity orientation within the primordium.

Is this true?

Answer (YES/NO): YES